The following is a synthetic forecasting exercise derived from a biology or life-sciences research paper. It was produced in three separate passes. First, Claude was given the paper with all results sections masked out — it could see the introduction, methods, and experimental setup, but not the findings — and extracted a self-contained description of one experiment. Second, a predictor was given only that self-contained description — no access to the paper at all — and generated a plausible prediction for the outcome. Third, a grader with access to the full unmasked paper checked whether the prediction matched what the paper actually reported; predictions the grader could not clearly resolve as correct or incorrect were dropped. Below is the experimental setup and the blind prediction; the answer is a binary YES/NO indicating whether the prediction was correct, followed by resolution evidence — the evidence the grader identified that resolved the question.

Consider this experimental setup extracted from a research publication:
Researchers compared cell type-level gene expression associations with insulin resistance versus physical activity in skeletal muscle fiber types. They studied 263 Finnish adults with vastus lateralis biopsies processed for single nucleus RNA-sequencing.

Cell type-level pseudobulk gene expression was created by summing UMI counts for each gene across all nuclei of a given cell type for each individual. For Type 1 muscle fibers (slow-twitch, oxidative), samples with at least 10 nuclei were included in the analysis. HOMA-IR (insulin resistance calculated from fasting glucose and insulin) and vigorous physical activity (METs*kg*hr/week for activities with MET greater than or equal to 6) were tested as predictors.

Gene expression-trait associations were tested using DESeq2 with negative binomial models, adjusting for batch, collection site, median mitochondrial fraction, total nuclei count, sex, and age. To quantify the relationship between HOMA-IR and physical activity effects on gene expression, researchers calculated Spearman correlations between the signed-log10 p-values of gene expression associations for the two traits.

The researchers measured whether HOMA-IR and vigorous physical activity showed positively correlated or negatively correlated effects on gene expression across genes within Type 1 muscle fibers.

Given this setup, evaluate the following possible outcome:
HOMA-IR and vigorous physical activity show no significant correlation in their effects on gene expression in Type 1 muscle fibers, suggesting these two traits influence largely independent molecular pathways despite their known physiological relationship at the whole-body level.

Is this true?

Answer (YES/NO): NO